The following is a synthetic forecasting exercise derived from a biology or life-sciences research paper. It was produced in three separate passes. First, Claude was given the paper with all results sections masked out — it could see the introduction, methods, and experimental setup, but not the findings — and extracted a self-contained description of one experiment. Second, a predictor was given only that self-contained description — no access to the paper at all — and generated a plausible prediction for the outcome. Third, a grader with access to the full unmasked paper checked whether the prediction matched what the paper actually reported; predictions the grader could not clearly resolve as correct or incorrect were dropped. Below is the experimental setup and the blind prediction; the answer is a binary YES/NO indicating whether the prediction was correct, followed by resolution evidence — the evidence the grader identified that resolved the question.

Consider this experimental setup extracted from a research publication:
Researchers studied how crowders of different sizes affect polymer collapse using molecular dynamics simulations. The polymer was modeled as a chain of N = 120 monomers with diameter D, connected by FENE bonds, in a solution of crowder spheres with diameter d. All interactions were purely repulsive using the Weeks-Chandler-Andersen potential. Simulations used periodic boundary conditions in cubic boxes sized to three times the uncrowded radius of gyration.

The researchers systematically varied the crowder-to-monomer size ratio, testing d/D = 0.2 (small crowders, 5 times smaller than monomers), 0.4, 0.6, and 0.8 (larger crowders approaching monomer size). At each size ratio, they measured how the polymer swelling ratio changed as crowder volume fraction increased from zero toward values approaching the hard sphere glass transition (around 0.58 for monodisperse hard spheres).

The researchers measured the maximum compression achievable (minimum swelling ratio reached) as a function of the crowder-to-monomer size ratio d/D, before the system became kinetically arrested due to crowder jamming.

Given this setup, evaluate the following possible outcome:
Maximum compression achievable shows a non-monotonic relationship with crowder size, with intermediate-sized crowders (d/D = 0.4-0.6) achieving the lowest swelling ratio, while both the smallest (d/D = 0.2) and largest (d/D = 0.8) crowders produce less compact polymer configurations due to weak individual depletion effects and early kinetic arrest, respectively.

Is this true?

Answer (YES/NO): NO